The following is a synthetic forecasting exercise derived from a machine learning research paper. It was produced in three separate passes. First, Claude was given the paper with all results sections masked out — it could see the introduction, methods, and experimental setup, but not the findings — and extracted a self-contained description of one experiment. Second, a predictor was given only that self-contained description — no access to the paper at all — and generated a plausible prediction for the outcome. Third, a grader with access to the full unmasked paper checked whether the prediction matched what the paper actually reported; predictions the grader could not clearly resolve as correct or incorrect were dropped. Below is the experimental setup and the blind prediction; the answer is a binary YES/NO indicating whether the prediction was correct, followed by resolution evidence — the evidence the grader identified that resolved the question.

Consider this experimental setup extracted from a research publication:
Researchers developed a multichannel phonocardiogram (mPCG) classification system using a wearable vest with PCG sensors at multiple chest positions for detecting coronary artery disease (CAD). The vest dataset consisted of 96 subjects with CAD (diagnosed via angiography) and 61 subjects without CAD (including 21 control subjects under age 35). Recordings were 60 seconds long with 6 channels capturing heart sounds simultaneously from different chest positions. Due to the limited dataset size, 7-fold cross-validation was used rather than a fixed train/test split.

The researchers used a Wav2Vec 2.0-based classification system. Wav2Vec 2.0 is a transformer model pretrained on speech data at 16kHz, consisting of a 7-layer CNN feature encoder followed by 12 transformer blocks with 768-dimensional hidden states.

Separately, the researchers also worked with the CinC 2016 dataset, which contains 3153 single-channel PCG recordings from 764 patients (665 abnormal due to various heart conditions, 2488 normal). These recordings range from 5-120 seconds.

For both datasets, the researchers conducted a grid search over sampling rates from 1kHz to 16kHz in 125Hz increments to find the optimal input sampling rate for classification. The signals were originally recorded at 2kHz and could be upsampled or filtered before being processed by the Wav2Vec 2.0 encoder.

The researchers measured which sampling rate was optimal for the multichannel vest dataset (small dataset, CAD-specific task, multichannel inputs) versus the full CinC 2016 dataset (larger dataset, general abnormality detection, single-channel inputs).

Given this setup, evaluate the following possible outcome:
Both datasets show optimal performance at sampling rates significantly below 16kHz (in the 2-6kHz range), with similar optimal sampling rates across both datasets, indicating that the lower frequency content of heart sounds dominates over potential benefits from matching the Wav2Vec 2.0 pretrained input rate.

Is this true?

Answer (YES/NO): NO